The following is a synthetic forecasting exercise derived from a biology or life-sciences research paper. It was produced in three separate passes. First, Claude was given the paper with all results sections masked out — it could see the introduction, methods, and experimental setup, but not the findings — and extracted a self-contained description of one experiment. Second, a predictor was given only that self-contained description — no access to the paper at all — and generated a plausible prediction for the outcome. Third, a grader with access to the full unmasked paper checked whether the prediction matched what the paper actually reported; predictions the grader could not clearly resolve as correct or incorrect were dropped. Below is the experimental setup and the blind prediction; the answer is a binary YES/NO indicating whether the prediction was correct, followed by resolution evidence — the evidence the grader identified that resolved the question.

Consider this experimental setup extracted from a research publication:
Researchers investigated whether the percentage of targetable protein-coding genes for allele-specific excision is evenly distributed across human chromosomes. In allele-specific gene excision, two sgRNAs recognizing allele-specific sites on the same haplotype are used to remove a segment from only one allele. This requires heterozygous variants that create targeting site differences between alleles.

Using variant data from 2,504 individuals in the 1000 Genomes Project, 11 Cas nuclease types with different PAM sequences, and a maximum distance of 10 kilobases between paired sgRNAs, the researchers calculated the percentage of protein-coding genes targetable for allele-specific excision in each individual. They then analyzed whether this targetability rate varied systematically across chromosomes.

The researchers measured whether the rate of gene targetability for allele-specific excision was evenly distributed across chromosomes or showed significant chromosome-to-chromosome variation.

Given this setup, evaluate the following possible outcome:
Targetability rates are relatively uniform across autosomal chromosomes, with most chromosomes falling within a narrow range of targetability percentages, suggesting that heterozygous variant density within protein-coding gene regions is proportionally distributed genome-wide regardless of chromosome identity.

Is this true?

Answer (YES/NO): YES